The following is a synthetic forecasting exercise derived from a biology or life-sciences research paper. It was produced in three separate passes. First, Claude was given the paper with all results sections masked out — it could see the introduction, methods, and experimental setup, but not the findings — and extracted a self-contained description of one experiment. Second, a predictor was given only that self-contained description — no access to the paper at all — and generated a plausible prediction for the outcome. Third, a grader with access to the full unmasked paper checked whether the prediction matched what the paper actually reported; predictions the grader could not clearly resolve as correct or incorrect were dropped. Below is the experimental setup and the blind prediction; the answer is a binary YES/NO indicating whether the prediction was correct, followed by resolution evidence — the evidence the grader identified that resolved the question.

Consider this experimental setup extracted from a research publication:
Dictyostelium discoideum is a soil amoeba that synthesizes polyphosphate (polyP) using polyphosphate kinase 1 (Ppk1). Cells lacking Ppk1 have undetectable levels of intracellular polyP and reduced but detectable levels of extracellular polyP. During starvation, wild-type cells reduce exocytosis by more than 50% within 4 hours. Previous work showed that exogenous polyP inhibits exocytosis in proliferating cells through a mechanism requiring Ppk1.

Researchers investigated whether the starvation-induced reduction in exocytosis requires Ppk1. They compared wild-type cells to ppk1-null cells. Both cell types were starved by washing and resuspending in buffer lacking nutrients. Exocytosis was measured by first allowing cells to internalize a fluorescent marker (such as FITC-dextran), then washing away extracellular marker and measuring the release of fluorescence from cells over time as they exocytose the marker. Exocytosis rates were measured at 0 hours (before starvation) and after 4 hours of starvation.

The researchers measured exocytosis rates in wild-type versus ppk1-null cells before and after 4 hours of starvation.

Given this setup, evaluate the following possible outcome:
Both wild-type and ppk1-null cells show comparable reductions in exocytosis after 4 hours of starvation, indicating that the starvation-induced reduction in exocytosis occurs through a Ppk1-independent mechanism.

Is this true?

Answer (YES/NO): NO